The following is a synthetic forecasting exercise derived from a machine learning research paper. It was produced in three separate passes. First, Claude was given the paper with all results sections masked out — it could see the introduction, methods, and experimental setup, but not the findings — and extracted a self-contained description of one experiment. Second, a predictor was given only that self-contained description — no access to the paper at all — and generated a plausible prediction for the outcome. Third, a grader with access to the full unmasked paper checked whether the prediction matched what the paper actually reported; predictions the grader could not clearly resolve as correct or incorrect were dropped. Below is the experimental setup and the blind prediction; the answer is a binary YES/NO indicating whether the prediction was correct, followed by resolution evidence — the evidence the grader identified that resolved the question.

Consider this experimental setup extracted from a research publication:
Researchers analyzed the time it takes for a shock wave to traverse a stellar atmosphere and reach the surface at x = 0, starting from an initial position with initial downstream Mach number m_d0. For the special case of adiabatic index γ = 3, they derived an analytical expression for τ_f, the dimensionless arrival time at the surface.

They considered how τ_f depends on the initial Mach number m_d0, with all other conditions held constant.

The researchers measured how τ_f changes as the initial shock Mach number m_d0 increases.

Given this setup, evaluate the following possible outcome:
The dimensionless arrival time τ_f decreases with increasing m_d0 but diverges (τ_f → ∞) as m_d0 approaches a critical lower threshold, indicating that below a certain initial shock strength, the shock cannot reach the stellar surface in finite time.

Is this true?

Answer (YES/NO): NO